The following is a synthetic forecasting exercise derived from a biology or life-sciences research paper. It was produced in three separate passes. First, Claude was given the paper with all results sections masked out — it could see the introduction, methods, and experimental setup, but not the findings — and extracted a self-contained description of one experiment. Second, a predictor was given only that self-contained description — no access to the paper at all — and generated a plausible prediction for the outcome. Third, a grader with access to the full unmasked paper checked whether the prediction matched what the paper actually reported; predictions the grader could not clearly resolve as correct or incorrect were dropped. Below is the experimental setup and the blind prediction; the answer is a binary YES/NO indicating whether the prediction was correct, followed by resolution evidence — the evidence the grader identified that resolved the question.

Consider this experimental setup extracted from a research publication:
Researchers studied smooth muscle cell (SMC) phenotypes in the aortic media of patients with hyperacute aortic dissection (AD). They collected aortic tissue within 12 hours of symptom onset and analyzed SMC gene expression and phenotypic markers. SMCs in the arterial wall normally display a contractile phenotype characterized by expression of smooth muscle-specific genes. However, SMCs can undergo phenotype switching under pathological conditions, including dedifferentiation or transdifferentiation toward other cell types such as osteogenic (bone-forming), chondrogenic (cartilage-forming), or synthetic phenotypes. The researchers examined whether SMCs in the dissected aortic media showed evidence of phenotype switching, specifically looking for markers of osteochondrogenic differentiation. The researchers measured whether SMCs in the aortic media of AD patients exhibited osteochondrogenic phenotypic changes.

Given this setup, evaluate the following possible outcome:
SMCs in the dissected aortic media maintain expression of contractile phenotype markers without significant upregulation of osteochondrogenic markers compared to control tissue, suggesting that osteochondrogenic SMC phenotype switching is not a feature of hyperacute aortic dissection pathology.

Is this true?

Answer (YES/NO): NO